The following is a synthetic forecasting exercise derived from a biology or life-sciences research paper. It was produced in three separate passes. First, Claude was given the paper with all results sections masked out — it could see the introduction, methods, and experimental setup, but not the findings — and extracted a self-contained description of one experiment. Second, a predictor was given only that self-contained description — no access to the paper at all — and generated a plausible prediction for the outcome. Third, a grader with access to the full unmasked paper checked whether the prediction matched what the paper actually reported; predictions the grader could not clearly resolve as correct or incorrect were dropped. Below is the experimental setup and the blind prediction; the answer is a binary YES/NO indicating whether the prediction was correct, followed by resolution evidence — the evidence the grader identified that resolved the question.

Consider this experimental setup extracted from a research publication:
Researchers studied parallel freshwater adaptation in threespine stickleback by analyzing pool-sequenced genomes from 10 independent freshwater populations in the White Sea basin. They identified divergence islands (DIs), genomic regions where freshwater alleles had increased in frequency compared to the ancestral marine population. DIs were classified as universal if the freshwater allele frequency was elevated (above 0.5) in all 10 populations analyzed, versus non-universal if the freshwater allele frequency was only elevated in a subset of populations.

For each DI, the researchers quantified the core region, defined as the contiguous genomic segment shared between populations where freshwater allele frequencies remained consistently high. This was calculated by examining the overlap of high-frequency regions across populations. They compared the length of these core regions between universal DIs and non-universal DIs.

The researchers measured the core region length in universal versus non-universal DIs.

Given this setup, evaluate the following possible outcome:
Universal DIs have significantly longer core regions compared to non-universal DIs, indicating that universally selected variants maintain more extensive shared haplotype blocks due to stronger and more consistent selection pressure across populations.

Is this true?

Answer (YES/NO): YES